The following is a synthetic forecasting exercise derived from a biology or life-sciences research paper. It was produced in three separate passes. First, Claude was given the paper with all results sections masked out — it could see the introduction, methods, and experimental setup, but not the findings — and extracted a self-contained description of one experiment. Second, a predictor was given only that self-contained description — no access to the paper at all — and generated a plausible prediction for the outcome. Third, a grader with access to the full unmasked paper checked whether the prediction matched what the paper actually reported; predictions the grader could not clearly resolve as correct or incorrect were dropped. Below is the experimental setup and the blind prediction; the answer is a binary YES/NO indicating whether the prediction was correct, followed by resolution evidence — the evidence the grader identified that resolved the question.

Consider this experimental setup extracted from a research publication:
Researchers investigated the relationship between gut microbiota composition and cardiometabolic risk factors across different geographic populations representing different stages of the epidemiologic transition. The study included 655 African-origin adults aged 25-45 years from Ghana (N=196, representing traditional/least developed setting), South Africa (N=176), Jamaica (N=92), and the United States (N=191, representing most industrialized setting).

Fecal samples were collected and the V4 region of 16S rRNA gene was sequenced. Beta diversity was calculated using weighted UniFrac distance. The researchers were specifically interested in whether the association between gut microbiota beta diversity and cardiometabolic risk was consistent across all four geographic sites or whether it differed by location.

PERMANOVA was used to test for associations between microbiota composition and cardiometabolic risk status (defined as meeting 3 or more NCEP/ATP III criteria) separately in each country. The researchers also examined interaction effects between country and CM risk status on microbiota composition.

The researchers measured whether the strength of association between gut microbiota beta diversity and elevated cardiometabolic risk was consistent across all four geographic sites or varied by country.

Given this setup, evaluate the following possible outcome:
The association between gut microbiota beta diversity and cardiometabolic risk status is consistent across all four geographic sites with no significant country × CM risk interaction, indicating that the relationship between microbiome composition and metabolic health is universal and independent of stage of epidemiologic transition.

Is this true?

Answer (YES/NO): NO